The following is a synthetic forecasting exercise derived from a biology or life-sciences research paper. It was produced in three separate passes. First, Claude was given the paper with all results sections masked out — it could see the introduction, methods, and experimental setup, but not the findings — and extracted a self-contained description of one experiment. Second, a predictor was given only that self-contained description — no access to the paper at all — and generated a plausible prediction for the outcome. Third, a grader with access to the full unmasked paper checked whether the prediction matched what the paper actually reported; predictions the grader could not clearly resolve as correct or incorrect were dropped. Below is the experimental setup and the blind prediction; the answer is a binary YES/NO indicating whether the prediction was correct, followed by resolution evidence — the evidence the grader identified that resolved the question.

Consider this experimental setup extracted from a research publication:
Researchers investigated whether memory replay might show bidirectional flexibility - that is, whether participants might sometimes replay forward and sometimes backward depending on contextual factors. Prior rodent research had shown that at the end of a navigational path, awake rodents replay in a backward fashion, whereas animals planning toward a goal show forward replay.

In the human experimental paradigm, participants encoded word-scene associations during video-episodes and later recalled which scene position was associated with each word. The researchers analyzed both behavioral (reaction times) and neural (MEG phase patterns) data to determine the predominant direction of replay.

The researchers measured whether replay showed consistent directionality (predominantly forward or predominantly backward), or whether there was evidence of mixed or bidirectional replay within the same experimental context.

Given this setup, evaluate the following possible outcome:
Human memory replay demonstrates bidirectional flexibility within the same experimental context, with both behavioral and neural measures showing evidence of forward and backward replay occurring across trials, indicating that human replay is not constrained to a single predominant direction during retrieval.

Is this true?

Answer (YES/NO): NO